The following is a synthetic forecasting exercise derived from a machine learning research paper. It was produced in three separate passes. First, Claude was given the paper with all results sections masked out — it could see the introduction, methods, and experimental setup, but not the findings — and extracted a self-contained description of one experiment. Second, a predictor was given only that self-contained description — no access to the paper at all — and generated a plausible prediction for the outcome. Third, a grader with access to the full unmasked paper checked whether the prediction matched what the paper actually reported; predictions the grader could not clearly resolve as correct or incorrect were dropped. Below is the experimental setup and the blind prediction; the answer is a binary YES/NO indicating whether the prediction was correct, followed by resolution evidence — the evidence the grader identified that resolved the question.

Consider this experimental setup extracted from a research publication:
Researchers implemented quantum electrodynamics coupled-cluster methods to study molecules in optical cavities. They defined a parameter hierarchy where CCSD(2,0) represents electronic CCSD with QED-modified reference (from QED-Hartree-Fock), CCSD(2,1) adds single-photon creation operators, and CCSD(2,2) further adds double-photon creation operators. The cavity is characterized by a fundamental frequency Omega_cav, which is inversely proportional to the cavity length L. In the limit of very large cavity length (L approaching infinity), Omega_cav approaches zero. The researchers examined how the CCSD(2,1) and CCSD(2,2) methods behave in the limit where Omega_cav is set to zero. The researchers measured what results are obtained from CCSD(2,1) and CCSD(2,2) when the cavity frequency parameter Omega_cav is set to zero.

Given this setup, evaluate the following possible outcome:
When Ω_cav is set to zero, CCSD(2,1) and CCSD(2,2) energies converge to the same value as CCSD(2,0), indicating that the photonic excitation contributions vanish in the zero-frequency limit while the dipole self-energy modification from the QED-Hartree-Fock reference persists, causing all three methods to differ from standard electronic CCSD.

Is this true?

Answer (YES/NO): YES